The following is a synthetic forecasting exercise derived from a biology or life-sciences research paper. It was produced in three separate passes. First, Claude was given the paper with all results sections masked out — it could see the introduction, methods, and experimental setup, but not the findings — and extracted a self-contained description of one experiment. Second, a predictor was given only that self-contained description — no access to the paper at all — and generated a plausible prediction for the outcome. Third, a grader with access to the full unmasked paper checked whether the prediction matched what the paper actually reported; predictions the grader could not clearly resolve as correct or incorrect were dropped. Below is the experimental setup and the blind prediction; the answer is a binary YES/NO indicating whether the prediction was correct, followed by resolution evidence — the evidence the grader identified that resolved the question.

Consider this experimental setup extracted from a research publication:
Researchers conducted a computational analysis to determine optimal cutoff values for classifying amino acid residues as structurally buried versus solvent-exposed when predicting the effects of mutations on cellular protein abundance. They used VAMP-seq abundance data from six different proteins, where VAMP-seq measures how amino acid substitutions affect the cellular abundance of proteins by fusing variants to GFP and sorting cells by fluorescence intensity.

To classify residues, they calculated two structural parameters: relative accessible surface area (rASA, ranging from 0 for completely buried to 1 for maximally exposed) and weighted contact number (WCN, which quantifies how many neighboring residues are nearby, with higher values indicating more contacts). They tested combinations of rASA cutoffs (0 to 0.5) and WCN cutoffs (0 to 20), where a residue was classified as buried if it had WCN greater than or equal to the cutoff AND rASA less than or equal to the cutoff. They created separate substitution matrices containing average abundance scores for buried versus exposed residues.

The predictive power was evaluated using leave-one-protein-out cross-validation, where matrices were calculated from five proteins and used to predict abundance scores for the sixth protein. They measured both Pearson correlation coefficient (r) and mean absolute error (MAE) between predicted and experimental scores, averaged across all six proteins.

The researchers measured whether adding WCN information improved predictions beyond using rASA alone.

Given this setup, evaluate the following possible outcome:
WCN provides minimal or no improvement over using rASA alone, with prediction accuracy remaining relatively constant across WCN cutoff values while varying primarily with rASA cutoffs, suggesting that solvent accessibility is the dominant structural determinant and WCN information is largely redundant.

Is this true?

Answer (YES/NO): YES